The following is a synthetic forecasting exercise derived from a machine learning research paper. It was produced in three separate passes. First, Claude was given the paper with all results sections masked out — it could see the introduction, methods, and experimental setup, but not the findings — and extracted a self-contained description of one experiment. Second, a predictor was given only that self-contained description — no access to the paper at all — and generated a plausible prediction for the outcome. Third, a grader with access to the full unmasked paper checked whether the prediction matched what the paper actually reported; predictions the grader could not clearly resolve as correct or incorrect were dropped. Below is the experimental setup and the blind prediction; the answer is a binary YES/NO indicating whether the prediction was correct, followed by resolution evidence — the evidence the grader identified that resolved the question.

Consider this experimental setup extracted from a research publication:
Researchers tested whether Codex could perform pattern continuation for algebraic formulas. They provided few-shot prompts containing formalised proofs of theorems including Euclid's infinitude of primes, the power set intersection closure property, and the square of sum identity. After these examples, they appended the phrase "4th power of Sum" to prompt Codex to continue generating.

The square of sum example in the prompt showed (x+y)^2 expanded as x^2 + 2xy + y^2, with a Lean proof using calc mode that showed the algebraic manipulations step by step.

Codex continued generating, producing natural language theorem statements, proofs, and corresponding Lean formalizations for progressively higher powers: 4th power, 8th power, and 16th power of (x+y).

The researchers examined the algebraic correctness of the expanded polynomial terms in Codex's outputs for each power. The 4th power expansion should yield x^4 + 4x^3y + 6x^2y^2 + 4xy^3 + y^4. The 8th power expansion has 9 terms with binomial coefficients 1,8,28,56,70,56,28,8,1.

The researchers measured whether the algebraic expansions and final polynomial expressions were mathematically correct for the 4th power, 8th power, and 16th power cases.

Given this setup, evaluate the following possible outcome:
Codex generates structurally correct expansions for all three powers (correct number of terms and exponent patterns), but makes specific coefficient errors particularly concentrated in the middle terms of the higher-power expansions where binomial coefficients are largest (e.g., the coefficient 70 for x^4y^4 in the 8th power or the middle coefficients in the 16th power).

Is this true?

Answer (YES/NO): NO